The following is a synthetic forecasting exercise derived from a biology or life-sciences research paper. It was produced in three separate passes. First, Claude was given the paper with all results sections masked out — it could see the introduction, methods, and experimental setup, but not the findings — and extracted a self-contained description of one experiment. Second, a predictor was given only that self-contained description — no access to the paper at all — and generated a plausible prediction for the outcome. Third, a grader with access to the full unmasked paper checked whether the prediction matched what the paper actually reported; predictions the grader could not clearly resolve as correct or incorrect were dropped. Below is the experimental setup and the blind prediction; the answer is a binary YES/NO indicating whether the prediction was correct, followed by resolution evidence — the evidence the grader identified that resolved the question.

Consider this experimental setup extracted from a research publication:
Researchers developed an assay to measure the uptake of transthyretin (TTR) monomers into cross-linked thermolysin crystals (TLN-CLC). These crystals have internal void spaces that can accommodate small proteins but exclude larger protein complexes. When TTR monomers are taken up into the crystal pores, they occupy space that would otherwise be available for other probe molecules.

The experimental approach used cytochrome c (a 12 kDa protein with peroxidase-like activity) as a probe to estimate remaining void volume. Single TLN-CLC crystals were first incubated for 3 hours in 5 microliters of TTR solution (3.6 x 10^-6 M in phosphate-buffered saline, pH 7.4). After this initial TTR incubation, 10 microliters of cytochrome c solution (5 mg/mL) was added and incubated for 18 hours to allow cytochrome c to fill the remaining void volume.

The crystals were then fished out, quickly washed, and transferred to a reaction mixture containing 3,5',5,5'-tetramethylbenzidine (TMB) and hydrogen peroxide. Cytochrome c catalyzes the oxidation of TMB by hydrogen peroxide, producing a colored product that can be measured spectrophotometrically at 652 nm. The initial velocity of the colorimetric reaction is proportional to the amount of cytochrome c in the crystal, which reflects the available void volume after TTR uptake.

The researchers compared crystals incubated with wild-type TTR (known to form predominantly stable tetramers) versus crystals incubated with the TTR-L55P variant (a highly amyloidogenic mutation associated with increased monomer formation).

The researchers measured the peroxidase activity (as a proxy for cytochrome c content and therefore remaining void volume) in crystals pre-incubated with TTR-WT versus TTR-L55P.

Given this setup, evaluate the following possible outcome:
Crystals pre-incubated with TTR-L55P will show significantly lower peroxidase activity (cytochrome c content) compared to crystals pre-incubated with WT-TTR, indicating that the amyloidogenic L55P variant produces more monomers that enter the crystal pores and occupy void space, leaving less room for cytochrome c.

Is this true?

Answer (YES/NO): YES